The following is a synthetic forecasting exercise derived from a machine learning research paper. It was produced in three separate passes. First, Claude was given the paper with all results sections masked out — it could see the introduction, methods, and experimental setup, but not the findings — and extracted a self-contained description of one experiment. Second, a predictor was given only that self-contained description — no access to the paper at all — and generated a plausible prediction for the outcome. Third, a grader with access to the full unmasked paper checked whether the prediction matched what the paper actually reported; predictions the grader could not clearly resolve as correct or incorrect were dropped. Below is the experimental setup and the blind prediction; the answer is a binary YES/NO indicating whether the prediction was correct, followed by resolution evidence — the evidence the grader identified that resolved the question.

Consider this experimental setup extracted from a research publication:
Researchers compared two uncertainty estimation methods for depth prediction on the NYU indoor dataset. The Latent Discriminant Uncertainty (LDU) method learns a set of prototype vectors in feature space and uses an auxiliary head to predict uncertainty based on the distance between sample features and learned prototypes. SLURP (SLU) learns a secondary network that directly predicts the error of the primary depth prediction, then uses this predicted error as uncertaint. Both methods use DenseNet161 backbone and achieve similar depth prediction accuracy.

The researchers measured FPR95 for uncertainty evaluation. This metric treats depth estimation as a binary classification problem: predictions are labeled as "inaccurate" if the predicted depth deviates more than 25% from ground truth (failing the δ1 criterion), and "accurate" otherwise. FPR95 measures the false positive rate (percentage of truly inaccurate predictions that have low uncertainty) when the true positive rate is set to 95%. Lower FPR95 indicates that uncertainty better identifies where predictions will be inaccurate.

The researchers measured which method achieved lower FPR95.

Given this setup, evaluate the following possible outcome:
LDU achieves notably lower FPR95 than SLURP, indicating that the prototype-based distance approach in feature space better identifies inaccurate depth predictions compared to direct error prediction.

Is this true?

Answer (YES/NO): NO